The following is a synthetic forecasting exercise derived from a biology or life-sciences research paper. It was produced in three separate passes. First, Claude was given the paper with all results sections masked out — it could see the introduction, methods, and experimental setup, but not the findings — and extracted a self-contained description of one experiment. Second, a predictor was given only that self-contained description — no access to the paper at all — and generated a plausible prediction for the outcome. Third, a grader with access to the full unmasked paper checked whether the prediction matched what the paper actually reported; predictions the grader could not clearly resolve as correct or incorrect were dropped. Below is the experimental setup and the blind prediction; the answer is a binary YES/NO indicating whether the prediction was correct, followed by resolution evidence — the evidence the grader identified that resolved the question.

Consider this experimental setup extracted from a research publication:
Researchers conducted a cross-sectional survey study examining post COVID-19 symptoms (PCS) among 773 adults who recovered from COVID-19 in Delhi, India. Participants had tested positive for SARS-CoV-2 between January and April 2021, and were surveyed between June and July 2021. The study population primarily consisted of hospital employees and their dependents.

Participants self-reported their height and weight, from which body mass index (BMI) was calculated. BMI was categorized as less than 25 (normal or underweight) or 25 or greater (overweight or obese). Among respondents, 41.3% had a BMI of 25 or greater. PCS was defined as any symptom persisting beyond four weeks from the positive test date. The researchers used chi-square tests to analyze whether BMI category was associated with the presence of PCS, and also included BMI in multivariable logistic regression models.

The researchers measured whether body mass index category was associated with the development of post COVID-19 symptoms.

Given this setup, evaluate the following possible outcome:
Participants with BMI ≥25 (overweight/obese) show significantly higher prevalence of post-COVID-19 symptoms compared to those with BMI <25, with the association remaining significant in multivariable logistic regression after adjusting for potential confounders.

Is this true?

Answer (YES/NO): NO